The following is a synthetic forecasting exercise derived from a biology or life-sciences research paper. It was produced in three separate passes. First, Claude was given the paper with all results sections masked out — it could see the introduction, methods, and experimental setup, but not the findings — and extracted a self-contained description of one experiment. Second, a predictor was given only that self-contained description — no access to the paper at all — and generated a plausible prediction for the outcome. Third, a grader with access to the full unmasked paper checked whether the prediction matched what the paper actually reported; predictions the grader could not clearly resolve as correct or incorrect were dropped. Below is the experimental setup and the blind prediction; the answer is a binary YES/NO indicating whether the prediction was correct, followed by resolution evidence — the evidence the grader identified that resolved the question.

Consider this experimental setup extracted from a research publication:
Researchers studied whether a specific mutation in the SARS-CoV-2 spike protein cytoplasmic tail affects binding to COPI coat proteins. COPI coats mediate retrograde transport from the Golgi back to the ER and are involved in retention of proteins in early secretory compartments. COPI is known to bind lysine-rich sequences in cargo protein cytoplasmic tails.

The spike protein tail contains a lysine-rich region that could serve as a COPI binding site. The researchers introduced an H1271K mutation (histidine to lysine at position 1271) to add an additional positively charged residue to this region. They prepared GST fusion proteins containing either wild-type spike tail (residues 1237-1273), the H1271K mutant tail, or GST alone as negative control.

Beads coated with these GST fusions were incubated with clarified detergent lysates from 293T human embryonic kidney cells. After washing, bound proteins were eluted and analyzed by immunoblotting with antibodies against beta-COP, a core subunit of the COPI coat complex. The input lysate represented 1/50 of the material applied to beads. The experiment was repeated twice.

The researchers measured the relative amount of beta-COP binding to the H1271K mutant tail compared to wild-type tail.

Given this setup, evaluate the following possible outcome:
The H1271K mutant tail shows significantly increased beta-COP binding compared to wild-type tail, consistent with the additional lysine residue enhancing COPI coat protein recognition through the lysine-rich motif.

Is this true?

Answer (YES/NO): YES